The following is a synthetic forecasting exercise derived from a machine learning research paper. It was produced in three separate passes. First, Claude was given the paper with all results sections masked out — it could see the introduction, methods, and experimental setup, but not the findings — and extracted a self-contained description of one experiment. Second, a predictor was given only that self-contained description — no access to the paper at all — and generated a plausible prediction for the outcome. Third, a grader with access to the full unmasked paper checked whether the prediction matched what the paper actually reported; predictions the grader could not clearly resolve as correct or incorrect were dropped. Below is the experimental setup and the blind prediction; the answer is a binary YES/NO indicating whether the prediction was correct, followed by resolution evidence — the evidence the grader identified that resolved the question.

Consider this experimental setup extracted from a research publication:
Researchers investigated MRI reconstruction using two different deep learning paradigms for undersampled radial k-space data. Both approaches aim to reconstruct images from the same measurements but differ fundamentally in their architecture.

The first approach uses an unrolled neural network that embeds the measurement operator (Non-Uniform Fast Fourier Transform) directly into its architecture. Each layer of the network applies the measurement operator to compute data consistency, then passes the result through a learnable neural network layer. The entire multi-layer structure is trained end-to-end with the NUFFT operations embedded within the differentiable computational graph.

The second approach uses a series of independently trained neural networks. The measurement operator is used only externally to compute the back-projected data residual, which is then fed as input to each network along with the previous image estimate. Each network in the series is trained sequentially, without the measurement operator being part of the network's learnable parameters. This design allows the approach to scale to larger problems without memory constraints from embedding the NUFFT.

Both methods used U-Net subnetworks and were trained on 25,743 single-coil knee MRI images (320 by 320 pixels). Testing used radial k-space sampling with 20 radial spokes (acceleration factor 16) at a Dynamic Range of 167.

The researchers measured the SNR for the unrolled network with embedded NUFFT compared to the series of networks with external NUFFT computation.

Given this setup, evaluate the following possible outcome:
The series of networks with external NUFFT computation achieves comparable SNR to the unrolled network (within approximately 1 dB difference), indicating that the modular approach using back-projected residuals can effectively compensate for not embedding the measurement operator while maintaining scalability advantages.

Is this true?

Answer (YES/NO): NO